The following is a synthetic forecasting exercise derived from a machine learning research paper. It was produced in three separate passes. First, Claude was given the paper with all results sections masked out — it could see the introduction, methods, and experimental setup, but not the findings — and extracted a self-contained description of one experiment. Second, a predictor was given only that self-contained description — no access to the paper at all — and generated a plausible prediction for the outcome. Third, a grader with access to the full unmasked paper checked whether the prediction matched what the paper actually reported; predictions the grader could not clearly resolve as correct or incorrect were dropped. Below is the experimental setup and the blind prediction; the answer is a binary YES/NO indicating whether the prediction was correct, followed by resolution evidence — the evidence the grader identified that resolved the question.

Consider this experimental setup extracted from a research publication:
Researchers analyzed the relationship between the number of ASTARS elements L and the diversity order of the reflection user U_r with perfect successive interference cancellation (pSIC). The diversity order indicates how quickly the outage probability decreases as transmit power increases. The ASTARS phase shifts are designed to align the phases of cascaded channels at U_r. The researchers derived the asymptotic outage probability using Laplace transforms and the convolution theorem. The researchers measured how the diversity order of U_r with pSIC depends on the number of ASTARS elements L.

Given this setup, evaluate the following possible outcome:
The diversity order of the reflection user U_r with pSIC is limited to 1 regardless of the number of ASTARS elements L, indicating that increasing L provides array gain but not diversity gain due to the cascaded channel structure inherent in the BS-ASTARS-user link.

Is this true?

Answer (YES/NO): NO